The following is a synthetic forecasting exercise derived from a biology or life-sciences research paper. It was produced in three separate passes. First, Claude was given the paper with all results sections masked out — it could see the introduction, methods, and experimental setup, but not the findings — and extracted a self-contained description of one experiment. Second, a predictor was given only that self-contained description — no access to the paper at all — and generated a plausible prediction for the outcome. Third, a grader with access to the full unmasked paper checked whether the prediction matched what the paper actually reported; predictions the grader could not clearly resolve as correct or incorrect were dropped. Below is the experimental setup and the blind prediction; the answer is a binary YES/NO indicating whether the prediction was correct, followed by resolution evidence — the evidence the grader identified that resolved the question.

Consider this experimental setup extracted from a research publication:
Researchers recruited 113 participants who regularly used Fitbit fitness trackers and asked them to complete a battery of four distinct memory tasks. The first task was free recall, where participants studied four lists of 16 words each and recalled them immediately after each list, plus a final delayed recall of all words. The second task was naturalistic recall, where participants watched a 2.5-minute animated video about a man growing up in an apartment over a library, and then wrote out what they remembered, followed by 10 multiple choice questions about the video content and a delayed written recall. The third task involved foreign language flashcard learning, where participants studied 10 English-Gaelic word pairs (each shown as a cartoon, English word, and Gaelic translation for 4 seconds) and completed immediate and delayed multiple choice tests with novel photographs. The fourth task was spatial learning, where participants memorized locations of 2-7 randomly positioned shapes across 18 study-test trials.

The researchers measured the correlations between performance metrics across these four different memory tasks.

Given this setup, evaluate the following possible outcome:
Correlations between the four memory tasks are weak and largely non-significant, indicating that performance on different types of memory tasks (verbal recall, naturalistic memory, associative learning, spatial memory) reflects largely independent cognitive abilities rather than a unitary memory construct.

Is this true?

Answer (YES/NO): NO